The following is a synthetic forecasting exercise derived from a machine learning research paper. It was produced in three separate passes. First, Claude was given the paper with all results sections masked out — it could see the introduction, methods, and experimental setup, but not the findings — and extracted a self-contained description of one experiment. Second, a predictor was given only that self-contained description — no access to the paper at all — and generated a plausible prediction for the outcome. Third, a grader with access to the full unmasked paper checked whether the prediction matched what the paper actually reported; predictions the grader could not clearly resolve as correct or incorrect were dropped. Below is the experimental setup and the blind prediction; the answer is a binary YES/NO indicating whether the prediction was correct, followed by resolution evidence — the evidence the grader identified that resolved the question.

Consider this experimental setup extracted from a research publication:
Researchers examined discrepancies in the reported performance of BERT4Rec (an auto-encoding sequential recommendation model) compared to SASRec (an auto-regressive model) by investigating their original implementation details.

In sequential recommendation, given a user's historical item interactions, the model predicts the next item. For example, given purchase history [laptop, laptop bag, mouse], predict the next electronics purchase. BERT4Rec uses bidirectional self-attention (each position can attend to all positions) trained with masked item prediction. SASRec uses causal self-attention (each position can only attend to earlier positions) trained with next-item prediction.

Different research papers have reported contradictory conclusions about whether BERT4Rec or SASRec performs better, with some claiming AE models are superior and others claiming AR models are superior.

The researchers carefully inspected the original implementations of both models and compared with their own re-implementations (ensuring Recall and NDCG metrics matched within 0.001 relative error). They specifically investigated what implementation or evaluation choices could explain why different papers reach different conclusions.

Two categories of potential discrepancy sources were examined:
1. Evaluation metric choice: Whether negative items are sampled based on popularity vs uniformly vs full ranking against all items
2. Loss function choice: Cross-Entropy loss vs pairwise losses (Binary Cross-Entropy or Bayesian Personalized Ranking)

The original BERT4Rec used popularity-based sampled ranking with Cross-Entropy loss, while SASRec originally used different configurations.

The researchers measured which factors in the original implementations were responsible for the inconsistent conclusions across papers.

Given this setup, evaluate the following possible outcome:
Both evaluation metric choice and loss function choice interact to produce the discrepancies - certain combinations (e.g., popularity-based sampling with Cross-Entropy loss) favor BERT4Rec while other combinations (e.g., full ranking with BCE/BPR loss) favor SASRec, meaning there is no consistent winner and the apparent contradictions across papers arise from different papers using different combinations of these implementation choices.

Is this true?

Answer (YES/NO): NO